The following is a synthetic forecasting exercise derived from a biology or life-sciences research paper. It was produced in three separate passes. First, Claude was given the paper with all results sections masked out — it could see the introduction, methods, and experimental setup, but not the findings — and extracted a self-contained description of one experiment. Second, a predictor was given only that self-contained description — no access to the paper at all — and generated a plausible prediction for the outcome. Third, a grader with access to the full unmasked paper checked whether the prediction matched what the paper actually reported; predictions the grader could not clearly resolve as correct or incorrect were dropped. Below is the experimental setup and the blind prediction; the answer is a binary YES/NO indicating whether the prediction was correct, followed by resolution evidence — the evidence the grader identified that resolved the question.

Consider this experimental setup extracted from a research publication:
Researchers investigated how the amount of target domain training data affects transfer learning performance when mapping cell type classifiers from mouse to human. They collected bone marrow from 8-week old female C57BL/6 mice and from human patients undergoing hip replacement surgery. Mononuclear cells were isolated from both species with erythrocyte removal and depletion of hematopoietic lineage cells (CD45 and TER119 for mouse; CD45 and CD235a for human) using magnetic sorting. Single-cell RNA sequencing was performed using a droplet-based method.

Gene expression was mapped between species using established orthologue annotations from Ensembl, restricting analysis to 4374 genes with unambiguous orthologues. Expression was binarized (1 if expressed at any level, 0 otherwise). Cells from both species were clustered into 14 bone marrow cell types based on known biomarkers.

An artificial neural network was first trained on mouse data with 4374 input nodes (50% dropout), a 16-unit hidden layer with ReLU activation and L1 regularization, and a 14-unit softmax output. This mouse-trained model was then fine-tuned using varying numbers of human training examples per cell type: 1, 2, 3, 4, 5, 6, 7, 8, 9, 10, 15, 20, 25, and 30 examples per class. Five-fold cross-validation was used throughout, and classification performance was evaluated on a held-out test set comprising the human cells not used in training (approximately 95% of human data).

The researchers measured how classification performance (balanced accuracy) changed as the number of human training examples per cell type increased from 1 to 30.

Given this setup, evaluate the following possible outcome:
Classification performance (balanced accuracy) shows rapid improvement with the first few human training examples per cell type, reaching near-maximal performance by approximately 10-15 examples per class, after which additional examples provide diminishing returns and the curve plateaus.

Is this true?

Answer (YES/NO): NO